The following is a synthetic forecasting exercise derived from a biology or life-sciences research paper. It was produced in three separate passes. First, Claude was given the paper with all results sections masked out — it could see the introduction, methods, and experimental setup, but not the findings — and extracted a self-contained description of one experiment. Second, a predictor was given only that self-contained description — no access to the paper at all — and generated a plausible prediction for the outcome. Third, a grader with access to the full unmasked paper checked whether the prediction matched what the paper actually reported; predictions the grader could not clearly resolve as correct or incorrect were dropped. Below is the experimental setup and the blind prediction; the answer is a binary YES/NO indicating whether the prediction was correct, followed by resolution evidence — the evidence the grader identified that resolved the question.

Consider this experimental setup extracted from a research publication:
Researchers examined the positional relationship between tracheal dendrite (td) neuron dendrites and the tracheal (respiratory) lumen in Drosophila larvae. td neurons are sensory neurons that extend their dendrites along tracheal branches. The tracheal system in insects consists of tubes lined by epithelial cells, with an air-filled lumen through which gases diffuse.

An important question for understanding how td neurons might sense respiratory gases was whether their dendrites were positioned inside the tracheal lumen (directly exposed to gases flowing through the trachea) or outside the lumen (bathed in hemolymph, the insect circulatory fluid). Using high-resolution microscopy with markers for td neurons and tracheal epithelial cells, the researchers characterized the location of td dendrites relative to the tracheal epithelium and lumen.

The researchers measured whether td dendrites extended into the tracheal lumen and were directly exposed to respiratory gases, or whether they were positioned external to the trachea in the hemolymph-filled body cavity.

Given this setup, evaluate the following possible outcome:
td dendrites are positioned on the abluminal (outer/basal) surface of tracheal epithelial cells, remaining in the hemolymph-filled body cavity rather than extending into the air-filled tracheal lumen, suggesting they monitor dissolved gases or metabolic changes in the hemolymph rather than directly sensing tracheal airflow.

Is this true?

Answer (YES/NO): YES